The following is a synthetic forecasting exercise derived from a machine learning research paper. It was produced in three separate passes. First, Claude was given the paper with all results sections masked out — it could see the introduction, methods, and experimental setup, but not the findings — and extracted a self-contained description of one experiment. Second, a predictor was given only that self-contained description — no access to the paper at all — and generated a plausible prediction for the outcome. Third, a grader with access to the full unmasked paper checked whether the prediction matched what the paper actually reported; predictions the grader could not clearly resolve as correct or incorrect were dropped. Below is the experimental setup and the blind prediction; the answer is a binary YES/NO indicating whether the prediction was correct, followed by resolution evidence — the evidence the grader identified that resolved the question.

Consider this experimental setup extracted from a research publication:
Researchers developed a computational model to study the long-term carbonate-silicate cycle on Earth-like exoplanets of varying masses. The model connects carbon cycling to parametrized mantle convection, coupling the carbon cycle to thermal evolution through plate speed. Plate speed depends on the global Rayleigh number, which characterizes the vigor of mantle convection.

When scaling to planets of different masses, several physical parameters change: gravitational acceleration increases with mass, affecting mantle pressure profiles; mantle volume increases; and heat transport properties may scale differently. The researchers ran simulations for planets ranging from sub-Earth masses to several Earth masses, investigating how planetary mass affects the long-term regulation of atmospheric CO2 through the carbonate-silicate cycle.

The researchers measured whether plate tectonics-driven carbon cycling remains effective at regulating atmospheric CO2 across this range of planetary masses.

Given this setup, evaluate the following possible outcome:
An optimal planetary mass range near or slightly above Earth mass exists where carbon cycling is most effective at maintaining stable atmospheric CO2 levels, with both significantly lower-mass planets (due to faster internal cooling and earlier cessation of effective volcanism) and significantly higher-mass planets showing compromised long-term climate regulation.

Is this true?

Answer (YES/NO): NO